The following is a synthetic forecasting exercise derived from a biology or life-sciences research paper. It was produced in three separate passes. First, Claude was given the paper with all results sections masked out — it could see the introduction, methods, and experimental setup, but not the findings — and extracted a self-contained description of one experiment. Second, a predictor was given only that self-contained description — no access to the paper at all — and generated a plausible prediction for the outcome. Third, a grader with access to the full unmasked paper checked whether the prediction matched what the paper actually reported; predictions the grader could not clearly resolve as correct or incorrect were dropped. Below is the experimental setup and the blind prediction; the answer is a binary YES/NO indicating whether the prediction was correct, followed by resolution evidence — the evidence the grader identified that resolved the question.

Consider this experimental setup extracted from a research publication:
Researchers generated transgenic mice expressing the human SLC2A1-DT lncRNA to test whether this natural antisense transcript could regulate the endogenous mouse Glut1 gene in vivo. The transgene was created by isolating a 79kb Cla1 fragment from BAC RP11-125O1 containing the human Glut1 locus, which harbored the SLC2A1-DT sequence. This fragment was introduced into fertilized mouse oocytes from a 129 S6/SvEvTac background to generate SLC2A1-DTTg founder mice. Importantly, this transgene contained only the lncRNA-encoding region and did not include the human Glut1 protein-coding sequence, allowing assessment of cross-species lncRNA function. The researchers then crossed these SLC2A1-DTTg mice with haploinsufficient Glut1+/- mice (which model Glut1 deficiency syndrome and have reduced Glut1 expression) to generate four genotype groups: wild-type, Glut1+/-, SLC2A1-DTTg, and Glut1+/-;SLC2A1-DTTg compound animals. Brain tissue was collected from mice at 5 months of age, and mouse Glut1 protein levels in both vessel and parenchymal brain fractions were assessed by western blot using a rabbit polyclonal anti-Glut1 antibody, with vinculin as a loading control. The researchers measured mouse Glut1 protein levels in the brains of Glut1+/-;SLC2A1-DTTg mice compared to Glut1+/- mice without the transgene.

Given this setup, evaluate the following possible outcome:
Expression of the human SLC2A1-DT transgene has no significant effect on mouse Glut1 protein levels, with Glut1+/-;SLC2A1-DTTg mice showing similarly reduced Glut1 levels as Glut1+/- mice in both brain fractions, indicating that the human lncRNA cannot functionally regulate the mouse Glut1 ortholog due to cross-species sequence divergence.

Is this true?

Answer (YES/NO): NO